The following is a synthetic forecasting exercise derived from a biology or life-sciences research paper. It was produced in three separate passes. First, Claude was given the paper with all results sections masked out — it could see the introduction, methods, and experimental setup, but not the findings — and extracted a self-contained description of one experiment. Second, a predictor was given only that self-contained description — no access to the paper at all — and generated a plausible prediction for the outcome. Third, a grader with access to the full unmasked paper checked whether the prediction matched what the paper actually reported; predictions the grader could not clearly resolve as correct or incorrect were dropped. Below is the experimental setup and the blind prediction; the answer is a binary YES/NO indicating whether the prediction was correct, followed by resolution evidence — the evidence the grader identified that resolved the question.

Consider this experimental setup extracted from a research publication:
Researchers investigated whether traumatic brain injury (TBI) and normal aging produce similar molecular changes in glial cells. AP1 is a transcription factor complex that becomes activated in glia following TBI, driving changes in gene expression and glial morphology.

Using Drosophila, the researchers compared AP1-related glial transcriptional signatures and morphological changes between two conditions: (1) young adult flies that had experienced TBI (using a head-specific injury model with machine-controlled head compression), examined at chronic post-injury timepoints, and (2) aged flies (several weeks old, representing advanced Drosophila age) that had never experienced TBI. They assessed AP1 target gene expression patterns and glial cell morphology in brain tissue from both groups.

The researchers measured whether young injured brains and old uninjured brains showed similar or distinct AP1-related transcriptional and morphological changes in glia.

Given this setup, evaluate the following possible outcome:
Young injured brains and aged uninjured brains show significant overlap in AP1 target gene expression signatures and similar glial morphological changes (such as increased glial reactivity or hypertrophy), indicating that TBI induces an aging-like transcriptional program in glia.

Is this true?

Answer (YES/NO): YES